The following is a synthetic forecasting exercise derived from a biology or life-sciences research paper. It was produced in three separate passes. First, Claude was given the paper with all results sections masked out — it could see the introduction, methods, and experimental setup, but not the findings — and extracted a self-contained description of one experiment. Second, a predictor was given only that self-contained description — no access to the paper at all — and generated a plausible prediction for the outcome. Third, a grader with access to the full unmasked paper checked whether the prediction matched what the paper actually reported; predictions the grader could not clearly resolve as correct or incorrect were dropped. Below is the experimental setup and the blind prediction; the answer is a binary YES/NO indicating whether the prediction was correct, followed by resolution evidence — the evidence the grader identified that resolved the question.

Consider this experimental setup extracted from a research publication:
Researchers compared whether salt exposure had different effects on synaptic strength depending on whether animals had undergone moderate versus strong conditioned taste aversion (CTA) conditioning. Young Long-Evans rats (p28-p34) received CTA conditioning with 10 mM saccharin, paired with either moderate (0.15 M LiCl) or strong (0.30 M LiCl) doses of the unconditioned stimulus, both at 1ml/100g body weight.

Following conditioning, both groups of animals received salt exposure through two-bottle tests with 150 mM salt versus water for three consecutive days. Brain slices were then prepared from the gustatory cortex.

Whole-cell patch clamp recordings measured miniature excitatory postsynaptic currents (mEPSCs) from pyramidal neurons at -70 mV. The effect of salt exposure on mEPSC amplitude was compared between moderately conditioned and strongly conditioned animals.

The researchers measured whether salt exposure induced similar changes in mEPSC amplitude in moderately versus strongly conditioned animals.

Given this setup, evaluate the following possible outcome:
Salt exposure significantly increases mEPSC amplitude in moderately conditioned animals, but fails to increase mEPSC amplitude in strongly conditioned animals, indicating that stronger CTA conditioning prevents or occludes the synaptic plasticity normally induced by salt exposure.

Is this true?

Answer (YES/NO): NO